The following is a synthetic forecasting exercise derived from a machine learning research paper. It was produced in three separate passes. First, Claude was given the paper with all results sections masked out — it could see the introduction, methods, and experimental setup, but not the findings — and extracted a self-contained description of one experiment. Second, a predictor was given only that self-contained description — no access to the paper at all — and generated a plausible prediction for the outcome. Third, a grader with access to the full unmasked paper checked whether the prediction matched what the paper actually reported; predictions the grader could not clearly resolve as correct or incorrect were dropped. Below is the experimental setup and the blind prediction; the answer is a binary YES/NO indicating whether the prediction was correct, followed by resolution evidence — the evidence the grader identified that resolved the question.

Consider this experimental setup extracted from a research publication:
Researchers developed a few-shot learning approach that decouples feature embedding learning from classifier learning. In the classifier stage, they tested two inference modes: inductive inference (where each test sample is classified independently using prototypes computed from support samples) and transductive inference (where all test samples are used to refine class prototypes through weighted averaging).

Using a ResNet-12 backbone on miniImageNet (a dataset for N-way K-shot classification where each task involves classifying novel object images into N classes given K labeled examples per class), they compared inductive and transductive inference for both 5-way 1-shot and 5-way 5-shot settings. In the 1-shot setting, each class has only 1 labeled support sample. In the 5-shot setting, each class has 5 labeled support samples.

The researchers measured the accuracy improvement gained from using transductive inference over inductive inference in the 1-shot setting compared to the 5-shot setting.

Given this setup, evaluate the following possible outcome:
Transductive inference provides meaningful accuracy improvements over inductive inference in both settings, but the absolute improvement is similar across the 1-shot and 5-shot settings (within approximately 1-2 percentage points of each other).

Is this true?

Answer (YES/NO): NO